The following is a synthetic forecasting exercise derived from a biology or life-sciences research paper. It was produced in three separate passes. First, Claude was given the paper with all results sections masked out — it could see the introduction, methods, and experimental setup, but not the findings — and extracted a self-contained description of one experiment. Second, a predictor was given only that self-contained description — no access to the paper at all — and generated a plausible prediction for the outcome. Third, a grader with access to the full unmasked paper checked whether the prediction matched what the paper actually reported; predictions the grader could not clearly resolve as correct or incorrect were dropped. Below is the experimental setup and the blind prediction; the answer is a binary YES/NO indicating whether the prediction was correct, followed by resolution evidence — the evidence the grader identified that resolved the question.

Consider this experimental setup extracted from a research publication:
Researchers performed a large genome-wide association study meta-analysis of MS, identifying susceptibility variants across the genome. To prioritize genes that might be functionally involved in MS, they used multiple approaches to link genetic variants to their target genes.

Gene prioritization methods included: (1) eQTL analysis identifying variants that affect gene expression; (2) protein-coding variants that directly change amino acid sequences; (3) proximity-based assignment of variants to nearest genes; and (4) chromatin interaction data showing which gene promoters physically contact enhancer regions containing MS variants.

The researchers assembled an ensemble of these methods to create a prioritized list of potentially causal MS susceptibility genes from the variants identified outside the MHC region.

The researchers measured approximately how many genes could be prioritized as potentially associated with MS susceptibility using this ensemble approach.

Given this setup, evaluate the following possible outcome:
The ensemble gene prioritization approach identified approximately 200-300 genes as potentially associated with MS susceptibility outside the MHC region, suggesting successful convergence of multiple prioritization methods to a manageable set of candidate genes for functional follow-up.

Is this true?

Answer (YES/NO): NO